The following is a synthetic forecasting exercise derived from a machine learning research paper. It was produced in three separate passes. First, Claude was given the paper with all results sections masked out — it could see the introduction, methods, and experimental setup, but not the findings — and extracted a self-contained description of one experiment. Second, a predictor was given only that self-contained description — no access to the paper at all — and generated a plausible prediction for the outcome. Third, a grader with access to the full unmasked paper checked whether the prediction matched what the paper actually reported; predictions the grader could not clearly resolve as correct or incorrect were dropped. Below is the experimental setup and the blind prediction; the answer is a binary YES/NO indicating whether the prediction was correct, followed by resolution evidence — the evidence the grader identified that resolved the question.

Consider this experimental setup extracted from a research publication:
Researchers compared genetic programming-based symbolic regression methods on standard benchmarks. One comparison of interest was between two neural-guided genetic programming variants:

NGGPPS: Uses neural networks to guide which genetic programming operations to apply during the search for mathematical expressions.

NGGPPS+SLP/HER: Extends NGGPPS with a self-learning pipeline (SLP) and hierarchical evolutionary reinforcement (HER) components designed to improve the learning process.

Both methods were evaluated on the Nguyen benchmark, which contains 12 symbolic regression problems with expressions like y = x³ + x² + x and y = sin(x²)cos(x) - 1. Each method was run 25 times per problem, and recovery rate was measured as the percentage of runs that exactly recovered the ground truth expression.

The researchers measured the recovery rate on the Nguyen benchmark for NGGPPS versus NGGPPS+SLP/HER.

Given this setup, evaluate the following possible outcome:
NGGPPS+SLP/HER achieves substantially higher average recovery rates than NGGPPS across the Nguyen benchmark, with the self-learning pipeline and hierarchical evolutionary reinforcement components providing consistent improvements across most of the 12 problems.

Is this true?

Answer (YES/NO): NO